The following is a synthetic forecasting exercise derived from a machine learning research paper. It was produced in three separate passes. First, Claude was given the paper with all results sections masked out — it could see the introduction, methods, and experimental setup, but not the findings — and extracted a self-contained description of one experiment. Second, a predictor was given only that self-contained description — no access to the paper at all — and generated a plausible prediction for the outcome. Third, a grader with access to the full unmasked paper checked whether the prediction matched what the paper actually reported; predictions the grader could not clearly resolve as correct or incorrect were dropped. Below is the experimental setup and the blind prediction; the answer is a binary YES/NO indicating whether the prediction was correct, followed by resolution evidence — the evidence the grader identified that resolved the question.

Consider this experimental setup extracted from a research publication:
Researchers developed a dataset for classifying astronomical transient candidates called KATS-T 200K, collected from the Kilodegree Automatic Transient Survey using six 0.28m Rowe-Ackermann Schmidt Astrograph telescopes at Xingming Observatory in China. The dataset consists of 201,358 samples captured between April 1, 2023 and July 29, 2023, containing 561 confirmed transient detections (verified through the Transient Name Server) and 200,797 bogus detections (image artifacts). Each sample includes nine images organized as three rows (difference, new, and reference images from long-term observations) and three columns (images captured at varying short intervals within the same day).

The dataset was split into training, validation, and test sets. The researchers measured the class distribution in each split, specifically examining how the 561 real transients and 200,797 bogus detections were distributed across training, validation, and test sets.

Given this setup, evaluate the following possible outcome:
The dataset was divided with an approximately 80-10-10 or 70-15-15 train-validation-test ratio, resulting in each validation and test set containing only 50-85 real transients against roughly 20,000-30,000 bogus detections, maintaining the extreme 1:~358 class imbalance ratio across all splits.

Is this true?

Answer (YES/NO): NO